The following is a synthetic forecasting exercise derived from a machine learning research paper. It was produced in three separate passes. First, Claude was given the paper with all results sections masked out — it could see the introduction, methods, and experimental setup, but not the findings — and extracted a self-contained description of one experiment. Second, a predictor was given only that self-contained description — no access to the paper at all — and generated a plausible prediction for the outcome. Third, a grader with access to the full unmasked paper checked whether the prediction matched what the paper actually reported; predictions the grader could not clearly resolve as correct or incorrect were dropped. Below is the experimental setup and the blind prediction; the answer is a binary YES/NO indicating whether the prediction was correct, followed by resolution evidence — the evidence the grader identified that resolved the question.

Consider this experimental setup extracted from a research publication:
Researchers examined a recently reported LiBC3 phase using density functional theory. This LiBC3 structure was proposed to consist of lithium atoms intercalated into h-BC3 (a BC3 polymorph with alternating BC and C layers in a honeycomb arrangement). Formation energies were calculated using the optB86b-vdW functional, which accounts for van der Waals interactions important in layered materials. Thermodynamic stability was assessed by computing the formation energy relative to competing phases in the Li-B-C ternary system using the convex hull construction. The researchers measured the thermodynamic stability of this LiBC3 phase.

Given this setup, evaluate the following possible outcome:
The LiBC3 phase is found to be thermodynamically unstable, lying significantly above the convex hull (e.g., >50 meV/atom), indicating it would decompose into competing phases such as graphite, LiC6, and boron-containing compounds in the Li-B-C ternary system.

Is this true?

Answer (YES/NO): YES